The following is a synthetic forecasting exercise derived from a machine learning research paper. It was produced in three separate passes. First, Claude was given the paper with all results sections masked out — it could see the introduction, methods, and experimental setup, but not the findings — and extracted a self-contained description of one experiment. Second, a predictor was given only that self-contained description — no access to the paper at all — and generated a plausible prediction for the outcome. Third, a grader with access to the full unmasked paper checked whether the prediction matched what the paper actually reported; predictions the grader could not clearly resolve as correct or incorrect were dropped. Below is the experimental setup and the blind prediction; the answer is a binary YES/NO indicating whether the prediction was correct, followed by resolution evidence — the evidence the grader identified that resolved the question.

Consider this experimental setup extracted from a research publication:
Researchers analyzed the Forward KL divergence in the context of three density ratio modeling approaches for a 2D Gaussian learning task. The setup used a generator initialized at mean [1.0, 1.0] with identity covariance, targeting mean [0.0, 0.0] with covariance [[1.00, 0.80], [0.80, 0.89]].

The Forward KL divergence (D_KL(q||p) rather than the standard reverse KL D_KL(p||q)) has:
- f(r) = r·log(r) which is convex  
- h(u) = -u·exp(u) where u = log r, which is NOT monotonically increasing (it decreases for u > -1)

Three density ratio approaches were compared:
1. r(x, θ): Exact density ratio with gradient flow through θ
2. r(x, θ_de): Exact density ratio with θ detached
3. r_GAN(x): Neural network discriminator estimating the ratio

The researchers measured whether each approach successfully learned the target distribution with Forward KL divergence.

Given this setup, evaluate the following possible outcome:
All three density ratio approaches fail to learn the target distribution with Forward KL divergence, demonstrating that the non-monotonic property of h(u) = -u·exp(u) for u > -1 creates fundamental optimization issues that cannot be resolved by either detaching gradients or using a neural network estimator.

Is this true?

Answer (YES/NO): NO